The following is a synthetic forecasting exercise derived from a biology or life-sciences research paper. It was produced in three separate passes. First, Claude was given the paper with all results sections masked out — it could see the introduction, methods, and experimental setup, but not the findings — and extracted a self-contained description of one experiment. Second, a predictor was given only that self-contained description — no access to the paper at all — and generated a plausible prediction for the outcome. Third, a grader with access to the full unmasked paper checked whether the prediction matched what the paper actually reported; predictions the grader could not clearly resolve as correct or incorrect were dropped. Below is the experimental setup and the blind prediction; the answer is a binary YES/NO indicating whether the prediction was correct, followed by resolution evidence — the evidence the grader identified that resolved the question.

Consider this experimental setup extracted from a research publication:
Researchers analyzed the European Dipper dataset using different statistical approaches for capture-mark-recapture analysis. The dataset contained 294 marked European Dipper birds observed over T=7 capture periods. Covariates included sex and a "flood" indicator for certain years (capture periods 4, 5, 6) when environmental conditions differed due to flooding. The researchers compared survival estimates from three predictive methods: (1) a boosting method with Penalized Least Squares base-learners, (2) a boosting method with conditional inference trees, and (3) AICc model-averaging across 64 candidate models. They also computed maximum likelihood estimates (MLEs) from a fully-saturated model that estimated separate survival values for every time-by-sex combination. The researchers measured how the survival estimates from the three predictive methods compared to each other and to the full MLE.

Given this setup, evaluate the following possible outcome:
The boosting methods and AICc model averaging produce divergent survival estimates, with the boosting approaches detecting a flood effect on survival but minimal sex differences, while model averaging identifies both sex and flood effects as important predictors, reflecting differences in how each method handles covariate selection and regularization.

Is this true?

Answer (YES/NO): NO